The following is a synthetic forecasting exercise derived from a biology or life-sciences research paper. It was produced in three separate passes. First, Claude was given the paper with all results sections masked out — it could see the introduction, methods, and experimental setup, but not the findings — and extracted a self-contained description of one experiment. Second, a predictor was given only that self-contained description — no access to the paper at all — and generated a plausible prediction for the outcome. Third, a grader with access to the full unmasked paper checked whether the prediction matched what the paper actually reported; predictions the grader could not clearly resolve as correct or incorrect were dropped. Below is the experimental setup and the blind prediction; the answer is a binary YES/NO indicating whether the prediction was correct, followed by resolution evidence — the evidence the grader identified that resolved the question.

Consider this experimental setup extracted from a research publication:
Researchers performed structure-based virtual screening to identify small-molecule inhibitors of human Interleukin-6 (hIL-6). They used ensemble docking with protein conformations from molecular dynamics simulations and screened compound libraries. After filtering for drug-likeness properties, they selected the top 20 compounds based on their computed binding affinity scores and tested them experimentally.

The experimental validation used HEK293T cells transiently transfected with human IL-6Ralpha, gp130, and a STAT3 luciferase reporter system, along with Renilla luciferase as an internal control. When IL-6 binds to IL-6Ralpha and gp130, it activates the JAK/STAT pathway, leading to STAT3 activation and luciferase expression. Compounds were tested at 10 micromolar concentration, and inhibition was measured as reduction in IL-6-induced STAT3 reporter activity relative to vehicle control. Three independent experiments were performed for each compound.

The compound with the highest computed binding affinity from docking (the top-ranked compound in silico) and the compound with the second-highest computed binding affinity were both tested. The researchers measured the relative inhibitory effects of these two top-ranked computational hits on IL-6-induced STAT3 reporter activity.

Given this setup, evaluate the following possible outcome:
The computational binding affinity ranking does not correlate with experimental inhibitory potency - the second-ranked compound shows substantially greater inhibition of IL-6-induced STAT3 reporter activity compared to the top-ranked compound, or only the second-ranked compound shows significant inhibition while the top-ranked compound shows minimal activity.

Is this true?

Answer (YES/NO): YES